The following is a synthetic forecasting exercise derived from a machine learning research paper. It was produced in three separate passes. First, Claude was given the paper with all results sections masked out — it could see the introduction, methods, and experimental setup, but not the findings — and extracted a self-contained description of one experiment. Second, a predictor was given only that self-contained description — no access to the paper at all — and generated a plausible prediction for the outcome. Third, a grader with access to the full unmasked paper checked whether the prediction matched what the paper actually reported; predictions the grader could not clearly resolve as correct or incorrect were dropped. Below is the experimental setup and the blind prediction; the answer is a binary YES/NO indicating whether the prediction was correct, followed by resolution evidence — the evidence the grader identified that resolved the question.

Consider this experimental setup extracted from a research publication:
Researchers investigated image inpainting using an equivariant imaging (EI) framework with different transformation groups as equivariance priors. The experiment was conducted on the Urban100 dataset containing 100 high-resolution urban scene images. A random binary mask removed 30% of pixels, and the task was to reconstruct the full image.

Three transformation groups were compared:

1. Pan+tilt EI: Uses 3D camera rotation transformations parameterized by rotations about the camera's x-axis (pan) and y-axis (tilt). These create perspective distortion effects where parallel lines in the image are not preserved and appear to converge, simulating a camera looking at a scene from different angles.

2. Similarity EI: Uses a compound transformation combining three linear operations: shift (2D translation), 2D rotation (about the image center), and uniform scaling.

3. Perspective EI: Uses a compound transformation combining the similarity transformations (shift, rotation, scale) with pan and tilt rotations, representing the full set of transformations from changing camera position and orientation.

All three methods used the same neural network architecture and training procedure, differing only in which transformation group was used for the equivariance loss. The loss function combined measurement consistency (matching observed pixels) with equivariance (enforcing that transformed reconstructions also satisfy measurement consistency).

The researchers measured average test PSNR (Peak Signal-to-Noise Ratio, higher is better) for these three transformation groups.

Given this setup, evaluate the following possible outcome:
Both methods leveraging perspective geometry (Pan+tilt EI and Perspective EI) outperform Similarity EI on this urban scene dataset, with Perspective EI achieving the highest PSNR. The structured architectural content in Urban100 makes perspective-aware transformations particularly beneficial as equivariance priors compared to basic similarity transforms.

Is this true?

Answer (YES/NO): NO